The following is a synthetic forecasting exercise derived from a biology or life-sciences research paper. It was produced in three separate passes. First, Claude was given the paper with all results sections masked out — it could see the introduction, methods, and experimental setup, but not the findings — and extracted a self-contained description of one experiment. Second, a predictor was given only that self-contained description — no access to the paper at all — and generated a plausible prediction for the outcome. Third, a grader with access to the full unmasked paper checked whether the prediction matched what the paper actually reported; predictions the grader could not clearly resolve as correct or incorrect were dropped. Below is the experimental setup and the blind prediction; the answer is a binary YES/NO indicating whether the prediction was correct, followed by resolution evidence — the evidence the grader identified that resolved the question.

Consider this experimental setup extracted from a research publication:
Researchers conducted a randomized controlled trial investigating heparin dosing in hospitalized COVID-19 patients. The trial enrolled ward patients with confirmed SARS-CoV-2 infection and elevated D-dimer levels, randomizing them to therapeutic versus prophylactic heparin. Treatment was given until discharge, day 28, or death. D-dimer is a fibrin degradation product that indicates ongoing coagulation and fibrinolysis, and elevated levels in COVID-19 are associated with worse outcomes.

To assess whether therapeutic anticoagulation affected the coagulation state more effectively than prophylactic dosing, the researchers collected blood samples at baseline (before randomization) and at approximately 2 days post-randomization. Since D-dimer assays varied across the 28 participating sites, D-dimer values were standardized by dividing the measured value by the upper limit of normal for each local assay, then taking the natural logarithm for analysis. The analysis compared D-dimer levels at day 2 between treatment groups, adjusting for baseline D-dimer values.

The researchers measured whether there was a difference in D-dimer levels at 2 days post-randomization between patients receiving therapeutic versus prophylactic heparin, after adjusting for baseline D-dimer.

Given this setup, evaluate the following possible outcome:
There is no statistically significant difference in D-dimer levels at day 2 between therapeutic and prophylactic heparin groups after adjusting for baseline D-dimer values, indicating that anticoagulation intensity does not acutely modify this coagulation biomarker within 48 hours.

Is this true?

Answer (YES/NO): NO